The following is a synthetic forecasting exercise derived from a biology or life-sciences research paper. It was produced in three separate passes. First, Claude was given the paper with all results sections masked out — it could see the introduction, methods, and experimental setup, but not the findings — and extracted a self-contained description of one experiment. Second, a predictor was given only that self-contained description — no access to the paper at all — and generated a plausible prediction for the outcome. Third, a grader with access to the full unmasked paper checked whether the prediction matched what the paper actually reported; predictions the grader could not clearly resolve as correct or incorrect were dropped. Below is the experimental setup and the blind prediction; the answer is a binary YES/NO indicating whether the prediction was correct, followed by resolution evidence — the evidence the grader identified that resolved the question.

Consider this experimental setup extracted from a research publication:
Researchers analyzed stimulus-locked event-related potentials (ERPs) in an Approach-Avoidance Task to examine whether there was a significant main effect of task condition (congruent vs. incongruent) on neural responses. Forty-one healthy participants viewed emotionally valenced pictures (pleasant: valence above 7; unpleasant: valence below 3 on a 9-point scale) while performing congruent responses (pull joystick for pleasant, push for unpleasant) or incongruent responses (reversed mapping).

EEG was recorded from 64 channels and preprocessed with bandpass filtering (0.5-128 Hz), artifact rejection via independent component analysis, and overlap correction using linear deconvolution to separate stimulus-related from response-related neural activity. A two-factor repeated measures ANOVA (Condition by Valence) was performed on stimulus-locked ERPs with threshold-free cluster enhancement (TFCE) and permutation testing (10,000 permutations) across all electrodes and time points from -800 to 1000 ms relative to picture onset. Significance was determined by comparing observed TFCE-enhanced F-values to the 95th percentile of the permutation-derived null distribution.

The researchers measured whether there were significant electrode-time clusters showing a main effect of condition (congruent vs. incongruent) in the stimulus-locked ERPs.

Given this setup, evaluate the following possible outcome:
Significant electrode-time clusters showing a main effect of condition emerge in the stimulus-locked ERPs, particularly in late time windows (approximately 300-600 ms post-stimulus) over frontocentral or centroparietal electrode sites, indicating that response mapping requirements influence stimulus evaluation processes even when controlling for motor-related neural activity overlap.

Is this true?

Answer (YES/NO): NO